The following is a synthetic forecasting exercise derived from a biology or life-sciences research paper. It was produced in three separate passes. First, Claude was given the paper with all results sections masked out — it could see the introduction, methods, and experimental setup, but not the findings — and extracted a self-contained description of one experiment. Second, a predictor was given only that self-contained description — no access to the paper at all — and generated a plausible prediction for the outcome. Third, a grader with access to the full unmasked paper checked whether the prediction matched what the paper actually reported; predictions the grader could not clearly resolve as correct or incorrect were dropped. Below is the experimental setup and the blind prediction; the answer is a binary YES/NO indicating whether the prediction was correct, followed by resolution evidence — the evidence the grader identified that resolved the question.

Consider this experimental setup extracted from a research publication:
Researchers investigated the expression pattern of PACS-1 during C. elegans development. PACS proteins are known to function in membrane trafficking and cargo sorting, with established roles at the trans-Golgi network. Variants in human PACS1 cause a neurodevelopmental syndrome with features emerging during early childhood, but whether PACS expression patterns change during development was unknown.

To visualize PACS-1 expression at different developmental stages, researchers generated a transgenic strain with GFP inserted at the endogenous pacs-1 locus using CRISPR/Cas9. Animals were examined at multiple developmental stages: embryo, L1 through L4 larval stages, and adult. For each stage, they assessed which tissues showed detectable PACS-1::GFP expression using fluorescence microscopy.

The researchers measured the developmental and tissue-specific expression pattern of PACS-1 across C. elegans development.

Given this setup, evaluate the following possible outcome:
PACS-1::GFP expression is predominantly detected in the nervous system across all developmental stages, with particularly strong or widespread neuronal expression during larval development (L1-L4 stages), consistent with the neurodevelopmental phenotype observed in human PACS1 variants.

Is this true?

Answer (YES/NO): NO